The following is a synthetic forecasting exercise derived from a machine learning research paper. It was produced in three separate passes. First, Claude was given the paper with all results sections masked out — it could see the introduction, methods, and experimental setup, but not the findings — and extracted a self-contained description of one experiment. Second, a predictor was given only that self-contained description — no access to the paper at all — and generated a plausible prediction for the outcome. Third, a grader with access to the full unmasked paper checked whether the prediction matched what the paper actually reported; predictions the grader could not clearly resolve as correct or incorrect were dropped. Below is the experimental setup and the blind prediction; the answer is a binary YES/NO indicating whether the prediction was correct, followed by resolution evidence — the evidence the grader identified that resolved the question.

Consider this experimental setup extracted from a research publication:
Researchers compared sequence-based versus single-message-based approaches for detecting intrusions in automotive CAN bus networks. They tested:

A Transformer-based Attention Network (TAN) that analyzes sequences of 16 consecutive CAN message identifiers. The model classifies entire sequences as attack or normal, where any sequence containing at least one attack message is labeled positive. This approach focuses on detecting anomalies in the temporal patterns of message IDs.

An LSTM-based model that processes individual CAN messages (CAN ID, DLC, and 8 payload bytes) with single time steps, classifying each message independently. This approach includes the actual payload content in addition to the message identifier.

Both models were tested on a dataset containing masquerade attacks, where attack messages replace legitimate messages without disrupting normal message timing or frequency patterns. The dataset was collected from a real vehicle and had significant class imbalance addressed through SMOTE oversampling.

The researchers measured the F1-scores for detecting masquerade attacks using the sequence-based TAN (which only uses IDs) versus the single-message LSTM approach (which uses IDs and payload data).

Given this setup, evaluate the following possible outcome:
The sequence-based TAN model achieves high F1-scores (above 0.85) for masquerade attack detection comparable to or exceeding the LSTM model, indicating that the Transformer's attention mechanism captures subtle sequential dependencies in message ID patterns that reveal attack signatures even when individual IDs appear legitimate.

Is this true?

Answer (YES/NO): NO